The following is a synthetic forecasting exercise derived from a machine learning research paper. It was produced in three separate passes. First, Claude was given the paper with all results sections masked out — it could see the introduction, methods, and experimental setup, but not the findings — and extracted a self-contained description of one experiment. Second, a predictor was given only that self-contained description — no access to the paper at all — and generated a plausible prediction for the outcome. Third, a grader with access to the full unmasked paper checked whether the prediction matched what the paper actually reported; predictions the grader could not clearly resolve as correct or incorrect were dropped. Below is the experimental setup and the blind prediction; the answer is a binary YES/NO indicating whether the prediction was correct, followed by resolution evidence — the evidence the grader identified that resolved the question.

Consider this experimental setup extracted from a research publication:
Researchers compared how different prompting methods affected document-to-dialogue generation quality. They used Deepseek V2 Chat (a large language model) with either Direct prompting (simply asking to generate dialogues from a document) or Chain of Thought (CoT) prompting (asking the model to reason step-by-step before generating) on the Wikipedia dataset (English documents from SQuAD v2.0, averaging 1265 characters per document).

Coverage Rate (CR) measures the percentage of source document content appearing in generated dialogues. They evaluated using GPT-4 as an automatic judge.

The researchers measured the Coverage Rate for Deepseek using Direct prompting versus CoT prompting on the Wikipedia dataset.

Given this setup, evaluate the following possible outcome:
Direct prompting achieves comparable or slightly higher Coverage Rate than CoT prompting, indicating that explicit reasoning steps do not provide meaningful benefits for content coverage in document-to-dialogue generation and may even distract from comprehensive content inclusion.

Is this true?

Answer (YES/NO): NO